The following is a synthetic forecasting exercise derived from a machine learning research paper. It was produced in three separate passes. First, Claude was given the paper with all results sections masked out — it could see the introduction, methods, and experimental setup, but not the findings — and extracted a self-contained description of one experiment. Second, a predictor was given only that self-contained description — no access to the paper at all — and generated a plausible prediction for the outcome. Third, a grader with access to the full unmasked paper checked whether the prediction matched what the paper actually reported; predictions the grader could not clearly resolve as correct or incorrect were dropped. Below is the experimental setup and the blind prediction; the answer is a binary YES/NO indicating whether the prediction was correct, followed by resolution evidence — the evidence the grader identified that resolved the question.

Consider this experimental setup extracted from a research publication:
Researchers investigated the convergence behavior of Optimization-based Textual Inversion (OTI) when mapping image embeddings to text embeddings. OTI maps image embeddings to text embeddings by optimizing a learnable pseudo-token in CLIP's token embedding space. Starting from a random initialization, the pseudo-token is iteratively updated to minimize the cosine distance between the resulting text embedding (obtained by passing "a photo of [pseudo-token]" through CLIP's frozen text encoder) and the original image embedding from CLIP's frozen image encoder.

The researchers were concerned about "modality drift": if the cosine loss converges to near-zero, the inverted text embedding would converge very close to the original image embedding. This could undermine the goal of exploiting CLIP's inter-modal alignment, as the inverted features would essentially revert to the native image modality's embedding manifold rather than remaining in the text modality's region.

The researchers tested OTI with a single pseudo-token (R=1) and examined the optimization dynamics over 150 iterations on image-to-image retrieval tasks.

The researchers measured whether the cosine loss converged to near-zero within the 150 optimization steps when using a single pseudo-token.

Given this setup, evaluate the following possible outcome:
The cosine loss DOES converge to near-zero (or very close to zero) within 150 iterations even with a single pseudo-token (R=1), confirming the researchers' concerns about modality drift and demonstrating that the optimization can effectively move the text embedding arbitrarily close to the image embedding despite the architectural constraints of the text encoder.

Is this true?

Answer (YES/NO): NO